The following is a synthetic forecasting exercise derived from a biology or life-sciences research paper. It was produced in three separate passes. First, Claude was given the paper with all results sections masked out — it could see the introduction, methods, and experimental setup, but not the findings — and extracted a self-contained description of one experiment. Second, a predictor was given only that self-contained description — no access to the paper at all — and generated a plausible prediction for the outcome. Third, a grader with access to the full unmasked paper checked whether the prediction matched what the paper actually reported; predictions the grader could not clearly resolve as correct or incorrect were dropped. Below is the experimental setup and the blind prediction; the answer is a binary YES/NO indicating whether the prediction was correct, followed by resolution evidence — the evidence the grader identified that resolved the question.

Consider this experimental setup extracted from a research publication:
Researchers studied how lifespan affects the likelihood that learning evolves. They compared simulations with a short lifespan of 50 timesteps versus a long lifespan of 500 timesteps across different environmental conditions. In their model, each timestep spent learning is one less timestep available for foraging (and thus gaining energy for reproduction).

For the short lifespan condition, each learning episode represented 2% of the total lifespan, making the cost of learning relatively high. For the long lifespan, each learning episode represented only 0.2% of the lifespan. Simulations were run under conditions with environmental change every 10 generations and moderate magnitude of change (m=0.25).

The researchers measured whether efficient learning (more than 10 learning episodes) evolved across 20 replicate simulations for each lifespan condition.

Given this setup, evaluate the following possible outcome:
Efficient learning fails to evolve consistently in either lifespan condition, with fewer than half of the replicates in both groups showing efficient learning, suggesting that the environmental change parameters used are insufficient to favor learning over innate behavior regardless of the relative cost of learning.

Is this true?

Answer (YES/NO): NO